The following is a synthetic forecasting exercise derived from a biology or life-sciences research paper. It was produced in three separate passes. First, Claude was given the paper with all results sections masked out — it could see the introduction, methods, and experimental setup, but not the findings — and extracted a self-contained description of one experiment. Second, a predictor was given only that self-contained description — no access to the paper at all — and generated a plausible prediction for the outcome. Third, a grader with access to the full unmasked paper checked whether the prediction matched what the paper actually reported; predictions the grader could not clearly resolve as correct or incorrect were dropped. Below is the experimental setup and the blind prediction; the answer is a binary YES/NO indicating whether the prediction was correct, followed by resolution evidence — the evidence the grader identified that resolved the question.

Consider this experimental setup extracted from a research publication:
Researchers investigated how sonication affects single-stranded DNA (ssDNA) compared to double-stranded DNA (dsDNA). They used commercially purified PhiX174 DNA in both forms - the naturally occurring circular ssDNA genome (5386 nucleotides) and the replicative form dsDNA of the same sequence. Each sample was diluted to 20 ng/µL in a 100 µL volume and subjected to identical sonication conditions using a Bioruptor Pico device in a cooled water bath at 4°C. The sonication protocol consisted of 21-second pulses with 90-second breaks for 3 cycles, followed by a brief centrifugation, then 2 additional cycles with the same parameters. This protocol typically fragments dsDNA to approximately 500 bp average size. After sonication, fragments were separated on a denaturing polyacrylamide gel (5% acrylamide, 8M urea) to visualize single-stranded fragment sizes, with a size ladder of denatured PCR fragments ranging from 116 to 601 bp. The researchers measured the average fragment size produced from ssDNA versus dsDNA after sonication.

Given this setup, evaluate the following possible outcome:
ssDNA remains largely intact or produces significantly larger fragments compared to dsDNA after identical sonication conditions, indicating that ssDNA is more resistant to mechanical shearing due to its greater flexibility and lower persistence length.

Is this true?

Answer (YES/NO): NO